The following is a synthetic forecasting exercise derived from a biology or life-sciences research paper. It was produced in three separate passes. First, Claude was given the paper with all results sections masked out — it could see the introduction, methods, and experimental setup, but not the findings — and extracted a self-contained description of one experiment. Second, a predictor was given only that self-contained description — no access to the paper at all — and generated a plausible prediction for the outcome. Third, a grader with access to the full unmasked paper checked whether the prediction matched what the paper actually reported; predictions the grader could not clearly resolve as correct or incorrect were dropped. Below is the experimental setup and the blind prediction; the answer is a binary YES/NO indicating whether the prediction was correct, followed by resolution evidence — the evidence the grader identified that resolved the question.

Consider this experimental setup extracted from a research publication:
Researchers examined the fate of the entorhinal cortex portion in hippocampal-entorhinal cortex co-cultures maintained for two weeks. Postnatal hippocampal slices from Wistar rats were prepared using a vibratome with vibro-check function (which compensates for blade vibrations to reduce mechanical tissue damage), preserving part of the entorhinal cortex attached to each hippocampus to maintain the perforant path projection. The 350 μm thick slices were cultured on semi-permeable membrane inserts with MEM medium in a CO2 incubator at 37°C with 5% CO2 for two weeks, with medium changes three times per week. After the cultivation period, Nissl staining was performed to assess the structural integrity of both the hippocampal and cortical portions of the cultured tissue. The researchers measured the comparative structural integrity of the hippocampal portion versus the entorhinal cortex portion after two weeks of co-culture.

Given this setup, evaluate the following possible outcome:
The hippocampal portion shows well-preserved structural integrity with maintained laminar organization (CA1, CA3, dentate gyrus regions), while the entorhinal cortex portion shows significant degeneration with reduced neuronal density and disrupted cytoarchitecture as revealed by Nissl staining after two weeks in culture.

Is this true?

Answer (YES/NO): YES